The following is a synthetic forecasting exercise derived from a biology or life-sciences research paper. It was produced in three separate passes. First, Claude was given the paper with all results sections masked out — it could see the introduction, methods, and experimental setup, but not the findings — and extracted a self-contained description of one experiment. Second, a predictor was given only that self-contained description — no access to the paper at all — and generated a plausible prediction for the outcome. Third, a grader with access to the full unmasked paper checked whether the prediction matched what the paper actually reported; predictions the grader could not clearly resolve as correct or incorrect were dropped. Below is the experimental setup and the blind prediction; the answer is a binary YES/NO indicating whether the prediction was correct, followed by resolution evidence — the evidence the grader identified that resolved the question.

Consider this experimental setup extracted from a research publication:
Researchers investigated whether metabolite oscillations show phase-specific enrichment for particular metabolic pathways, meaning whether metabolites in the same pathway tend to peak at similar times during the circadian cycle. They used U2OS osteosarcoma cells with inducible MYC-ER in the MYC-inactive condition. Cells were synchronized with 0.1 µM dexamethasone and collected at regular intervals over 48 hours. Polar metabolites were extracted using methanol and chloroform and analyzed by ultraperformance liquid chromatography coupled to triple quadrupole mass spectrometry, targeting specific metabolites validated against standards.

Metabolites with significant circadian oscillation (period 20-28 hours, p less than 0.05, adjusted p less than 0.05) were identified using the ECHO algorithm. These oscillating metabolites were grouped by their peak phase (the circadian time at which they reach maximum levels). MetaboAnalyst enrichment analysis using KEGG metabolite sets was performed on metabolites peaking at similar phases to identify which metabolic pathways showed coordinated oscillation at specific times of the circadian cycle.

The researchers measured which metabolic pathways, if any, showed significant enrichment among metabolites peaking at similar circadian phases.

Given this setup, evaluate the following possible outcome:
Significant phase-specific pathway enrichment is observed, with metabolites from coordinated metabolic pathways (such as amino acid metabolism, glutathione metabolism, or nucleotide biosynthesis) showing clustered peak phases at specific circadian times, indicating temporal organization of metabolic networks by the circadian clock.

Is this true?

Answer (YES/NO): YES